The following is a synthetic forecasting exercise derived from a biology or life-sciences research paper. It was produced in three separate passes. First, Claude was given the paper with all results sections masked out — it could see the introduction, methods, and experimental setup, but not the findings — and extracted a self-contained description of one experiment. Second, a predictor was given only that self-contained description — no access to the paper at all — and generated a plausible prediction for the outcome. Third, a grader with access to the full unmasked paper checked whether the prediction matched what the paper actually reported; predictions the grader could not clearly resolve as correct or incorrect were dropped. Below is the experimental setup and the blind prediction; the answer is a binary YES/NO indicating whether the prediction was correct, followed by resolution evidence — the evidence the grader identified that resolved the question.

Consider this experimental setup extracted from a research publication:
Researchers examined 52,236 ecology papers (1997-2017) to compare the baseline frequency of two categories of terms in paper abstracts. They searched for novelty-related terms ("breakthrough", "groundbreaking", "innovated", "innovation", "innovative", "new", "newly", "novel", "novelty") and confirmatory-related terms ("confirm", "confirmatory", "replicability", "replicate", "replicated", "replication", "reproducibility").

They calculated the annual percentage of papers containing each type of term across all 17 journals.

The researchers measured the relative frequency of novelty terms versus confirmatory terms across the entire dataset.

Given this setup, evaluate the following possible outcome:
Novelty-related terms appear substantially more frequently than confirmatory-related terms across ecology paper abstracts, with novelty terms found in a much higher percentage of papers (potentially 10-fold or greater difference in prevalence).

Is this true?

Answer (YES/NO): NO